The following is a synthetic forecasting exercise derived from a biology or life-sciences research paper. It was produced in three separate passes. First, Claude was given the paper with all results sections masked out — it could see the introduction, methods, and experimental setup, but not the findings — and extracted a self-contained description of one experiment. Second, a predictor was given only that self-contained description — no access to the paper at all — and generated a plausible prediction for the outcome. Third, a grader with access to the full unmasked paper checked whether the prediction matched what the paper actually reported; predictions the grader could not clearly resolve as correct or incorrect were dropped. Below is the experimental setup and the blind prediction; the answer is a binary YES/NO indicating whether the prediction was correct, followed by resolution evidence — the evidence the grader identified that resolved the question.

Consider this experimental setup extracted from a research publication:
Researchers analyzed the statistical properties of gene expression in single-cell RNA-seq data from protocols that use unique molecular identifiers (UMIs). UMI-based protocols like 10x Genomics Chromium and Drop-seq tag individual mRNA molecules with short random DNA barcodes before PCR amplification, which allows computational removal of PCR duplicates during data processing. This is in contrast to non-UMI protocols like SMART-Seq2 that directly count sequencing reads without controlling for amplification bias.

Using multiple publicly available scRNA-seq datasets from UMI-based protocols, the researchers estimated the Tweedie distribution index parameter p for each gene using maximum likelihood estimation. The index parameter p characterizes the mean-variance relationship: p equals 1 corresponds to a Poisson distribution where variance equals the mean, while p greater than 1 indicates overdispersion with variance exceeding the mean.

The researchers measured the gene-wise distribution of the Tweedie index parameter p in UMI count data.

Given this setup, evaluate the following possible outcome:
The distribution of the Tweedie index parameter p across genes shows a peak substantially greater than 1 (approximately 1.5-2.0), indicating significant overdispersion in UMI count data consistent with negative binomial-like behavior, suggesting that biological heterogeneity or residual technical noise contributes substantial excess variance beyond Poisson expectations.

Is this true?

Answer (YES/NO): NO